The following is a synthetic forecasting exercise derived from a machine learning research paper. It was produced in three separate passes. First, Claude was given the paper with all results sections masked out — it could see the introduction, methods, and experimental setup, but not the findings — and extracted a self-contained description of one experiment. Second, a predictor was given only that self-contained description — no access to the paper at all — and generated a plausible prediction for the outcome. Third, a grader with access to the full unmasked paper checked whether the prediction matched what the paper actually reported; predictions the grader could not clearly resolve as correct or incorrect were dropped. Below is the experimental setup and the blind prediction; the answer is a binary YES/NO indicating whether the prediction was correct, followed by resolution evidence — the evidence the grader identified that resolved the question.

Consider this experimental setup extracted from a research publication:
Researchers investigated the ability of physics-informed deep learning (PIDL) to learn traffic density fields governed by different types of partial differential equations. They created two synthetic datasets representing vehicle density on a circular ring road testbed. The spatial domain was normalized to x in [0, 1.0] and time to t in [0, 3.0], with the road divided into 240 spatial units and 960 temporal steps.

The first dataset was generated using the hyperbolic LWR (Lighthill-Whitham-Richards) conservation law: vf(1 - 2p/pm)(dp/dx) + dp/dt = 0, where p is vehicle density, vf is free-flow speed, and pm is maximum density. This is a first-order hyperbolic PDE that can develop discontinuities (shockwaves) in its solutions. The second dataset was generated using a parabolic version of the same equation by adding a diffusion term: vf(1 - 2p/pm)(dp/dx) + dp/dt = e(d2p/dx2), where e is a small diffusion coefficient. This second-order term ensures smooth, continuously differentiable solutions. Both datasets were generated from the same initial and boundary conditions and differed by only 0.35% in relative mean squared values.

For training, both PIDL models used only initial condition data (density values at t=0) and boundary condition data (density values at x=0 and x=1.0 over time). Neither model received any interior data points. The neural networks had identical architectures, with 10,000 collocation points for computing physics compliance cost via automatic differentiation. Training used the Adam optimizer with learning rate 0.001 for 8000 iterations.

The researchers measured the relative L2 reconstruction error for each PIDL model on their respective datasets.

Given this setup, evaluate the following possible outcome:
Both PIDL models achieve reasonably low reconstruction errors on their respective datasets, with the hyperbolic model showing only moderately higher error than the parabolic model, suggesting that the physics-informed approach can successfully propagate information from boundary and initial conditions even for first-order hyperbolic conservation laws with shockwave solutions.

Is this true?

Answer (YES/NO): NO